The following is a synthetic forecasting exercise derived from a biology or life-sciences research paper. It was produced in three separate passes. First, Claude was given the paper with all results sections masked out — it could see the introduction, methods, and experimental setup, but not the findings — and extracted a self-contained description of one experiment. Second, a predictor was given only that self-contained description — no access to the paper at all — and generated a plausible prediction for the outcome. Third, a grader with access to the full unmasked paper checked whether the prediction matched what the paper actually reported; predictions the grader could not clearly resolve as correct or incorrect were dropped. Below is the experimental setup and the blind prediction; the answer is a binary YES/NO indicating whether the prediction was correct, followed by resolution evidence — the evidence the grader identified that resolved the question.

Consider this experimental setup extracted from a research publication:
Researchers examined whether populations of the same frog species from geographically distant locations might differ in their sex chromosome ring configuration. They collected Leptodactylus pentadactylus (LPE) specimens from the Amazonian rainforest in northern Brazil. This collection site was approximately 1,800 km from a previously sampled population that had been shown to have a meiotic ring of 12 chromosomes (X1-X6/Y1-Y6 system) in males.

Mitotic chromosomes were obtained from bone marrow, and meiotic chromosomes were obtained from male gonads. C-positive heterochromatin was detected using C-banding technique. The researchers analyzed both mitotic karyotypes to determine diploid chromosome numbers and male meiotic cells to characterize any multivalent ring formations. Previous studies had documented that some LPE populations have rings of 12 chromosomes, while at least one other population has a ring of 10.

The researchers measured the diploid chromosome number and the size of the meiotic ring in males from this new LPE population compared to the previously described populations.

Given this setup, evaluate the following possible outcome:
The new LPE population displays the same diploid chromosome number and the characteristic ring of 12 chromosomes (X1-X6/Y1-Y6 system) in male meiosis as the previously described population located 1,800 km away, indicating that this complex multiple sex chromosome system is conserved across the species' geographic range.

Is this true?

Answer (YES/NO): NO